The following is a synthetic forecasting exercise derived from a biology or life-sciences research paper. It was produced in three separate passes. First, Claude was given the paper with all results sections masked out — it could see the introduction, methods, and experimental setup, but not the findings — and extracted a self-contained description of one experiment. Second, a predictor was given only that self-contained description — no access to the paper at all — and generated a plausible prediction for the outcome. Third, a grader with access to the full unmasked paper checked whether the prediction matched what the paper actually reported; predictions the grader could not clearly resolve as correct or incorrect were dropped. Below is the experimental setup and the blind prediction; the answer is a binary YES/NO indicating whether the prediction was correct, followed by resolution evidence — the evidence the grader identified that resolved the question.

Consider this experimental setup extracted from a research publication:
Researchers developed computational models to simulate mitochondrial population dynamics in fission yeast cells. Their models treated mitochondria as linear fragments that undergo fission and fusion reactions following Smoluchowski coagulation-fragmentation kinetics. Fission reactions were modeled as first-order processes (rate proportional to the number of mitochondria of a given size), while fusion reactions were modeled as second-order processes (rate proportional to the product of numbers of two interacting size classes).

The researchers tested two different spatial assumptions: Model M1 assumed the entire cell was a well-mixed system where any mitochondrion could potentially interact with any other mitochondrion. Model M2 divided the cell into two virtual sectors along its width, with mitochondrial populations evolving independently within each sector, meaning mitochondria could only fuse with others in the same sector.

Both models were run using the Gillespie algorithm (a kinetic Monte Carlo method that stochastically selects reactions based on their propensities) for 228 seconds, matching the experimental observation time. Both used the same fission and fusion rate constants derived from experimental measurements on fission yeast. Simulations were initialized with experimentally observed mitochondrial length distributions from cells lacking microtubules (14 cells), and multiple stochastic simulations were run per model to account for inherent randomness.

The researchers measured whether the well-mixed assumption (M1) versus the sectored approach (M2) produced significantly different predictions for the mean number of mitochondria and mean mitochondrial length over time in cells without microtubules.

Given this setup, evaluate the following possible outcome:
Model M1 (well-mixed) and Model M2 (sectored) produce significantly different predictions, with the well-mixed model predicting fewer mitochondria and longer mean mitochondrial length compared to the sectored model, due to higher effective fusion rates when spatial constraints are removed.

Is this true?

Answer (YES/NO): NO